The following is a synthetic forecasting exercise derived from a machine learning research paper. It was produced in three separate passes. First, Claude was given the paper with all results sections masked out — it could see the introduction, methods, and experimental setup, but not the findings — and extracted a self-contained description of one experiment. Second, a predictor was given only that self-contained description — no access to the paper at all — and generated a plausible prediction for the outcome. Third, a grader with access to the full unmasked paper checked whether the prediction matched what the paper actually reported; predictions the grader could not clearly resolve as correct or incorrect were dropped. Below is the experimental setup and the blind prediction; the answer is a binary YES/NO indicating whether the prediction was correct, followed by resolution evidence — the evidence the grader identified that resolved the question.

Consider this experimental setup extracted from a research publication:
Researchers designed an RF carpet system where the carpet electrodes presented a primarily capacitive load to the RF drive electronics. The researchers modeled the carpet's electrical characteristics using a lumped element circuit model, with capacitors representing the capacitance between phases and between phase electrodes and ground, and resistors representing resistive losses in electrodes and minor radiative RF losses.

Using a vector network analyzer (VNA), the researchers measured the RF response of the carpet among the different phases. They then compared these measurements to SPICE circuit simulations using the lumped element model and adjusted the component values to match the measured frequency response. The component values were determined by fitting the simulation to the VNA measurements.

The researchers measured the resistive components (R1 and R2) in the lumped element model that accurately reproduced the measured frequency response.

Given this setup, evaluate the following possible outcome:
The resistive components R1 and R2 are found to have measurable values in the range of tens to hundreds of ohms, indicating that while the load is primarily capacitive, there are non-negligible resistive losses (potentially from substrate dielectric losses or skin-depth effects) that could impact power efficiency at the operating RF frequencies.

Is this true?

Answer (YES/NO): NO